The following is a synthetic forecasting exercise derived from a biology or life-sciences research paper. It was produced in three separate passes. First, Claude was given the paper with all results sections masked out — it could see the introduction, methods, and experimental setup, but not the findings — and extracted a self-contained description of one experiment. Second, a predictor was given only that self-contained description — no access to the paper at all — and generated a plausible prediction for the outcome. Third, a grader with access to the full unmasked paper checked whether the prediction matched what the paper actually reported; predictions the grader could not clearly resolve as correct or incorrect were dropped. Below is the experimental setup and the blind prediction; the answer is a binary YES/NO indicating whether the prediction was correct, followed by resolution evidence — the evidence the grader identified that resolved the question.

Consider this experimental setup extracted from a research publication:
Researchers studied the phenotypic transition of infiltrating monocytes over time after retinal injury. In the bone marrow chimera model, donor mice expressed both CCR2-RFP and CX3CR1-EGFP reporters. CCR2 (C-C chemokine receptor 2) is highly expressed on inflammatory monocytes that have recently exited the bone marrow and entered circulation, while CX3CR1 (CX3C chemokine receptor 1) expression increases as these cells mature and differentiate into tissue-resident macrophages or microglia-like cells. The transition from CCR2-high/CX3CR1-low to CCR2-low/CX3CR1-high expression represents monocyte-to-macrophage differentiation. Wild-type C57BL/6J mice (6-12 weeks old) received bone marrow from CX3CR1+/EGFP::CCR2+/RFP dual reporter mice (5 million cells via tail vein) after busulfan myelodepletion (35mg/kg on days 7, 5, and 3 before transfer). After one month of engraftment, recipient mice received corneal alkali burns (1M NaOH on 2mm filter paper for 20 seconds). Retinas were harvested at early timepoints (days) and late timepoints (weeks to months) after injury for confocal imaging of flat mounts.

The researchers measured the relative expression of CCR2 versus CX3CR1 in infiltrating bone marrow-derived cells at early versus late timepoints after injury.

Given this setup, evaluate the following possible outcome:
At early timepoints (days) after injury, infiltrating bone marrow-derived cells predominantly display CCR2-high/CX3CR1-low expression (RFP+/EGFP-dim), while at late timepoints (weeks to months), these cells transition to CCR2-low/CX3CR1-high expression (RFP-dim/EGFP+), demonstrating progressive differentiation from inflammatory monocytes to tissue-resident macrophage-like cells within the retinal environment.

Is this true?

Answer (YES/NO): YES